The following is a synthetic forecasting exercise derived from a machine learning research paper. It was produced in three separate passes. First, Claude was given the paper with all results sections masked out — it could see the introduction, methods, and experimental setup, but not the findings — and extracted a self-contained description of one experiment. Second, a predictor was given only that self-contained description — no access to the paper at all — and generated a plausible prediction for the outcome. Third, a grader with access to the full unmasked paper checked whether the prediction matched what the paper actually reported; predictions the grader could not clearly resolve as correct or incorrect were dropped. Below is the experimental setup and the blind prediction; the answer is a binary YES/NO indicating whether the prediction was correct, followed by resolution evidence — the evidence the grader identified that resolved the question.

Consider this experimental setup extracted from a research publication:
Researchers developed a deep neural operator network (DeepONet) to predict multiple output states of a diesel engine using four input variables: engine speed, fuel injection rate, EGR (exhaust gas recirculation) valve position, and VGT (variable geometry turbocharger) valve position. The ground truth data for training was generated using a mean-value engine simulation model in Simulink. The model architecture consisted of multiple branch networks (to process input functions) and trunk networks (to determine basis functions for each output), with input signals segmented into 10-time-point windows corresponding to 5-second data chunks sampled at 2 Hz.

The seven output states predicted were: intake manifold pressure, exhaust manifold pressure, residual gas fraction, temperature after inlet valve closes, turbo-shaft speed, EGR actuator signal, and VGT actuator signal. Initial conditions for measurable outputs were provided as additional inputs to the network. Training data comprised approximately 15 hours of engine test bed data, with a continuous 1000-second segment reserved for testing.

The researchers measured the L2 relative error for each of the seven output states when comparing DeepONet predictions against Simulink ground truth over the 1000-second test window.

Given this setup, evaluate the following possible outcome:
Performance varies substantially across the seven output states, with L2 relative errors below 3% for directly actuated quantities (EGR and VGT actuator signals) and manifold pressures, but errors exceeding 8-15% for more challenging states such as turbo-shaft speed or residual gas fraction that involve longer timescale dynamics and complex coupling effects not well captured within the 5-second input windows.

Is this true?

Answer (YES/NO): NO